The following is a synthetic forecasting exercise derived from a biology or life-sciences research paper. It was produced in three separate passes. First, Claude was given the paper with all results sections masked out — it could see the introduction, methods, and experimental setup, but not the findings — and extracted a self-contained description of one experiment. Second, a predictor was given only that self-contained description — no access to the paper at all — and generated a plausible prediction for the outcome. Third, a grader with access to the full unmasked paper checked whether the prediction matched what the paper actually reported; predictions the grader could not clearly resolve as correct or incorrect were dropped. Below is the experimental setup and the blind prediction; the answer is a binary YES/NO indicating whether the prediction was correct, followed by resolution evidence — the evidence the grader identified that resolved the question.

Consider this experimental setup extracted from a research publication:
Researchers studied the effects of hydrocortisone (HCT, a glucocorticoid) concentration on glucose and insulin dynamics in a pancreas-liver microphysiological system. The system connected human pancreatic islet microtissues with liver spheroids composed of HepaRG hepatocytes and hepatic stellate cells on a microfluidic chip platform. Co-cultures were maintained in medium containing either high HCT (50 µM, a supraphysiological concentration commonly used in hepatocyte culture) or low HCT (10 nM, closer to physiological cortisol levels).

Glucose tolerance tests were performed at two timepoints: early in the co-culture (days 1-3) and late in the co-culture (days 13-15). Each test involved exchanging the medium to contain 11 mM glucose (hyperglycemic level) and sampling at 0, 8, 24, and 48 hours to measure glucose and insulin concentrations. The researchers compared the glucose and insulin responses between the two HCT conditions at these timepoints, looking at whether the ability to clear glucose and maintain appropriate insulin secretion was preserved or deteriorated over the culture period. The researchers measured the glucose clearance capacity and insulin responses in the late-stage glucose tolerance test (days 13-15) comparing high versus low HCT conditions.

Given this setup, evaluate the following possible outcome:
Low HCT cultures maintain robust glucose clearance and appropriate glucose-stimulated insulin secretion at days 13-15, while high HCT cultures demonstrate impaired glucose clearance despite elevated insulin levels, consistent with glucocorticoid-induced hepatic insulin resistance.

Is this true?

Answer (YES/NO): NO